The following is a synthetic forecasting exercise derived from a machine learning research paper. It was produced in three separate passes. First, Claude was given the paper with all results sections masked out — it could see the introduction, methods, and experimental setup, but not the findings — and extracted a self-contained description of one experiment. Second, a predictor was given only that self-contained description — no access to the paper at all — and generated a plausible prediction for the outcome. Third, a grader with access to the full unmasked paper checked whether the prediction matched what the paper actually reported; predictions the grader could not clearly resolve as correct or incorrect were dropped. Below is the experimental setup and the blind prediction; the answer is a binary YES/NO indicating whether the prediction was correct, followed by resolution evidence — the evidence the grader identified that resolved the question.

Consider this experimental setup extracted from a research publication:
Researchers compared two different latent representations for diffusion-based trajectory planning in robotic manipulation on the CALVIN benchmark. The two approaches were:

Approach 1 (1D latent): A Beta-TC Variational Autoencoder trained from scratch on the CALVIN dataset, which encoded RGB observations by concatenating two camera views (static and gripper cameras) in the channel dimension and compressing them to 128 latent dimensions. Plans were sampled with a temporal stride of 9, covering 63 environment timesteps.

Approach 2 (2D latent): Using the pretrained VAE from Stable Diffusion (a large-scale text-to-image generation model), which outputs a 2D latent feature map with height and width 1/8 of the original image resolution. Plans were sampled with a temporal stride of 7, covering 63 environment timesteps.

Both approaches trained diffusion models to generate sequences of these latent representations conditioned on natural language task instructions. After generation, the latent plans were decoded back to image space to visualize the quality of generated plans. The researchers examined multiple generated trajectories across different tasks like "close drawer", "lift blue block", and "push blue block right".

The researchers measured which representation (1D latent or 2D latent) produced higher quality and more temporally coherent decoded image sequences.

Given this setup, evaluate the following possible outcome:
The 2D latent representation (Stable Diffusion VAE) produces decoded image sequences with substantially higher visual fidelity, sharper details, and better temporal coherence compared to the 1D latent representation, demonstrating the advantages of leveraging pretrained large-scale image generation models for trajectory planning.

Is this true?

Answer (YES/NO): YES